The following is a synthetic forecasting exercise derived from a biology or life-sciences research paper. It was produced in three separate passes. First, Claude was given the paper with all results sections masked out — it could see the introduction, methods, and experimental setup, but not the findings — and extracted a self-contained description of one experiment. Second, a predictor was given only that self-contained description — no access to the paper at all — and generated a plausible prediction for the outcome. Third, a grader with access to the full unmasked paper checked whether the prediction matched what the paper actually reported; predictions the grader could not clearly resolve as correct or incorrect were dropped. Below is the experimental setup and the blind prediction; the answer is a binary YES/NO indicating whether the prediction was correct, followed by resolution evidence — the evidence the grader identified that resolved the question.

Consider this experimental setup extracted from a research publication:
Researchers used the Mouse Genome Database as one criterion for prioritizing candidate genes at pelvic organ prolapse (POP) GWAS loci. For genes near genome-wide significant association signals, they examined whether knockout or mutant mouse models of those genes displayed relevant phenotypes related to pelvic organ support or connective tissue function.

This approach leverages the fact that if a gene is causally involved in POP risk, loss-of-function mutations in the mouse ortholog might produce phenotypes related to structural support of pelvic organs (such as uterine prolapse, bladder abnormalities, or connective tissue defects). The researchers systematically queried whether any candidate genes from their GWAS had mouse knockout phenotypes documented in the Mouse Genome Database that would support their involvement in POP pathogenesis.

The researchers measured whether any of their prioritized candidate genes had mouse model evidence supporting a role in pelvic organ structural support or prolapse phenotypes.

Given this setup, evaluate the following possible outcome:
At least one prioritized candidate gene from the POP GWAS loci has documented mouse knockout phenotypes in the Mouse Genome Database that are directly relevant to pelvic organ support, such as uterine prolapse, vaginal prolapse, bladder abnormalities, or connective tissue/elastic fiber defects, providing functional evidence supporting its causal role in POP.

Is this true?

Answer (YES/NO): YES